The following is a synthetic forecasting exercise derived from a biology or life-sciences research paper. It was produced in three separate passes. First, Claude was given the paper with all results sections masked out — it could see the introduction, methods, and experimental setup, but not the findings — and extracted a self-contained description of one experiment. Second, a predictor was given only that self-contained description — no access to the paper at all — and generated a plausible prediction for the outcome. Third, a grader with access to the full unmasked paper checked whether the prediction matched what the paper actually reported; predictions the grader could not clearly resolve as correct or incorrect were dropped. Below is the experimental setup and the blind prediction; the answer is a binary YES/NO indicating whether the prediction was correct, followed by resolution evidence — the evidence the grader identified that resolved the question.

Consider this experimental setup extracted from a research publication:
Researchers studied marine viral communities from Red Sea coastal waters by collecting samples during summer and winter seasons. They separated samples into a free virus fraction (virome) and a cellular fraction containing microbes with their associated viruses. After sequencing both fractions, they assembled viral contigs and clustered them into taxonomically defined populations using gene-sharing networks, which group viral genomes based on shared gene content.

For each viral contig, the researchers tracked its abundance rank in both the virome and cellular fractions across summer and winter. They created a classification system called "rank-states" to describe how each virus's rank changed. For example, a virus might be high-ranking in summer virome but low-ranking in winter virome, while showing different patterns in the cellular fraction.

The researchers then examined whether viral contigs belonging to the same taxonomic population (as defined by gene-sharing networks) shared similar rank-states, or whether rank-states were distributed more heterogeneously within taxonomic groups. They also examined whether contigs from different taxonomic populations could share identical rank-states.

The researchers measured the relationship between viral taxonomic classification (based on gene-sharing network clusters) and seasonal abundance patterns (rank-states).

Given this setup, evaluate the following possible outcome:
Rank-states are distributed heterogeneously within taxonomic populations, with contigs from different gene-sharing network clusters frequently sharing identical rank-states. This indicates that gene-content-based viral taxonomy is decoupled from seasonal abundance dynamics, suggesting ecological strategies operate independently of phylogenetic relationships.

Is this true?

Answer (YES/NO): YES